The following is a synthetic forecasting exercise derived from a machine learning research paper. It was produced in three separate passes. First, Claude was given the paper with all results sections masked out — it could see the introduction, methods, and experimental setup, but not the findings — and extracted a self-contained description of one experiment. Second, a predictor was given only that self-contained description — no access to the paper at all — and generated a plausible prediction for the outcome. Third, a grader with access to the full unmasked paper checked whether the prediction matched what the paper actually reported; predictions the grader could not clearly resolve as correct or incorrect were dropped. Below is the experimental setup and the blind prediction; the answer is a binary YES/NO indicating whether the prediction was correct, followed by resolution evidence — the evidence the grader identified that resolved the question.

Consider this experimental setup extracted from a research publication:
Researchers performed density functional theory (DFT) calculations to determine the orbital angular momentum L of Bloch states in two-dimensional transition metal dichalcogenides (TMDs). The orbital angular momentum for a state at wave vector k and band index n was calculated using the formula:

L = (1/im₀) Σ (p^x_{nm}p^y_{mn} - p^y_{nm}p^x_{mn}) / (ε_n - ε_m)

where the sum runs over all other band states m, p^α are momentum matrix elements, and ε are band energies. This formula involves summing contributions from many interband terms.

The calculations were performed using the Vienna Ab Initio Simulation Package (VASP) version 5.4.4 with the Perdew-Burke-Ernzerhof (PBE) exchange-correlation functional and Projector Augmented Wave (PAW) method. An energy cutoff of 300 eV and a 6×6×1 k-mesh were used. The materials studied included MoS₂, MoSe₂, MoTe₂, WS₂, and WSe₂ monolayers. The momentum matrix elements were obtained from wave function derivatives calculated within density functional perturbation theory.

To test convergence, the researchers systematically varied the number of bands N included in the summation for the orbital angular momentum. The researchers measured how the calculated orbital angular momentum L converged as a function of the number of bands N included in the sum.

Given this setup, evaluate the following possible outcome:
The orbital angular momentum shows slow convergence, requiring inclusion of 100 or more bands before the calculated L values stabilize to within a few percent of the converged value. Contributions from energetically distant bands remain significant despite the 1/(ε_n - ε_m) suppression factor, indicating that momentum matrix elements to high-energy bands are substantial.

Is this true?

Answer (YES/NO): YES